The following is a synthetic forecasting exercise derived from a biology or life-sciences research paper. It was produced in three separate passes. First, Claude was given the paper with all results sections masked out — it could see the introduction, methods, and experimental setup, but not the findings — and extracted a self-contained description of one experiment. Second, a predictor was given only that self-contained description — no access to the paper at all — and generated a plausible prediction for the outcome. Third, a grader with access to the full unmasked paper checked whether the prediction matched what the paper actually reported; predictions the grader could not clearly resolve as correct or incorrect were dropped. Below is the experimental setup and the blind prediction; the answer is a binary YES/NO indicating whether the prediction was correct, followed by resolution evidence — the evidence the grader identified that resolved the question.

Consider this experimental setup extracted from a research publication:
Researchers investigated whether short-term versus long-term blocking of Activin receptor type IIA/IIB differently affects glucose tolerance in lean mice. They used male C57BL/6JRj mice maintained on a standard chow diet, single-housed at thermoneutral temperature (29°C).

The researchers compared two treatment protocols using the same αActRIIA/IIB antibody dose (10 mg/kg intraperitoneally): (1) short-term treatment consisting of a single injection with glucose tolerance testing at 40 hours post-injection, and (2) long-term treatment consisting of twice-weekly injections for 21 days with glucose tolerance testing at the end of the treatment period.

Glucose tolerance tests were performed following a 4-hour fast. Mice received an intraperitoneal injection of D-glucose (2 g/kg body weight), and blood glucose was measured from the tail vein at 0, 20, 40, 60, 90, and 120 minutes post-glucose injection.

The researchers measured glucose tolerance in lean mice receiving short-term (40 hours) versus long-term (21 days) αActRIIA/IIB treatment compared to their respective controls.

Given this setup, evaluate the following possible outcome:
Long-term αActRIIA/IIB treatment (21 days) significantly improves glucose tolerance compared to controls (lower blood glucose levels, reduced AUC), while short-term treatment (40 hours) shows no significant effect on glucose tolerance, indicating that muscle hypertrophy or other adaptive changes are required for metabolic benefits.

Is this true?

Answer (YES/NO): NO